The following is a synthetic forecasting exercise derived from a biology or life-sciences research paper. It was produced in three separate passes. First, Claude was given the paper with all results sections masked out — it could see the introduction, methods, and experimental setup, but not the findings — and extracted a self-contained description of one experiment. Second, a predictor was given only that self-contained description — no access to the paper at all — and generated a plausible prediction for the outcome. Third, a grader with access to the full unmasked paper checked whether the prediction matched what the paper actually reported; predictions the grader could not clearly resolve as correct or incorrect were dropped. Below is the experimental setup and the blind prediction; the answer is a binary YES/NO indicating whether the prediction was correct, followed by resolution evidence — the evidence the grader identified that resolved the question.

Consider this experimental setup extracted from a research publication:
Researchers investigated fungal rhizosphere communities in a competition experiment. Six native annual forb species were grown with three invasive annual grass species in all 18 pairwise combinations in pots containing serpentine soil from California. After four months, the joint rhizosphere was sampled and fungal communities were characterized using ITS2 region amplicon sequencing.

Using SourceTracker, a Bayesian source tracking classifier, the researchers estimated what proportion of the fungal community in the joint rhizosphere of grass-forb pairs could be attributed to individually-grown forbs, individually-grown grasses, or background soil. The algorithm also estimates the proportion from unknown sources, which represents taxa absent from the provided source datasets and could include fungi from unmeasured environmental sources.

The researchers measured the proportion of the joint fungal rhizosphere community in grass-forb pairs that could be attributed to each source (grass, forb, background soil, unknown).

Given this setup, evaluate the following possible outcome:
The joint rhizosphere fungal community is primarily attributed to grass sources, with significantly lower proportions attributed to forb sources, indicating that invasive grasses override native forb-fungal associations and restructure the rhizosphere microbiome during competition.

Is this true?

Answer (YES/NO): NO